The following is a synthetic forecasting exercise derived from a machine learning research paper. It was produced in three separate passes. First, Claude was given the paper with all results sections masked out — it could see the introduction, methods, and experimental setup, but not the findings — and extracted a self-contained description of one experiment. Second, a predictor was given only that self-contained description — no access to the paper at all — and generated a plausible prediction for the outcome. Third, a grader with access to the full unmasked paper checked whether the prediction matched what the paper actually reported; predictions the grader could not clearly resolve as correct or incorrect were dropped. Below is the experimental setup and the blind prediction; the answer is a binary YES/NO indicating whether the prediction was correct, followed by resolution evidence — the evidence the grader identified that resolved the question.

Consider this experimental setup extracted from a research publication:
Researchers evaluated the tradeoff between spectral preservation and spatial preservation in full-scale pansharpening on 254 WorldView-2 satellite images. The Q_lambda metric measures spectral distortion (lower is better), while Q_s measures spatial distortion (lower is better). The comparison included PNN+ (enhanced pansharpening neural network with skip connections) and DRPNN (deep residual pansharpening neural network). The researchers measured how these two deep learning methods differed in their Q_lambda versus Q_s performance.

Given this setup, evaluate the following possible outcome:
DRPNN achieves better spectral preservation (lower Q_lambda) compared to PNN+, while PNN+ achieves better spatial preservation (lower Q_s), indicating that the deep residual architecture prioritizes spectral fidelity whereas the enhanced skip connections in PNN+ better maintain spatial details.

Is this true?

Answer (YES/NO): NO